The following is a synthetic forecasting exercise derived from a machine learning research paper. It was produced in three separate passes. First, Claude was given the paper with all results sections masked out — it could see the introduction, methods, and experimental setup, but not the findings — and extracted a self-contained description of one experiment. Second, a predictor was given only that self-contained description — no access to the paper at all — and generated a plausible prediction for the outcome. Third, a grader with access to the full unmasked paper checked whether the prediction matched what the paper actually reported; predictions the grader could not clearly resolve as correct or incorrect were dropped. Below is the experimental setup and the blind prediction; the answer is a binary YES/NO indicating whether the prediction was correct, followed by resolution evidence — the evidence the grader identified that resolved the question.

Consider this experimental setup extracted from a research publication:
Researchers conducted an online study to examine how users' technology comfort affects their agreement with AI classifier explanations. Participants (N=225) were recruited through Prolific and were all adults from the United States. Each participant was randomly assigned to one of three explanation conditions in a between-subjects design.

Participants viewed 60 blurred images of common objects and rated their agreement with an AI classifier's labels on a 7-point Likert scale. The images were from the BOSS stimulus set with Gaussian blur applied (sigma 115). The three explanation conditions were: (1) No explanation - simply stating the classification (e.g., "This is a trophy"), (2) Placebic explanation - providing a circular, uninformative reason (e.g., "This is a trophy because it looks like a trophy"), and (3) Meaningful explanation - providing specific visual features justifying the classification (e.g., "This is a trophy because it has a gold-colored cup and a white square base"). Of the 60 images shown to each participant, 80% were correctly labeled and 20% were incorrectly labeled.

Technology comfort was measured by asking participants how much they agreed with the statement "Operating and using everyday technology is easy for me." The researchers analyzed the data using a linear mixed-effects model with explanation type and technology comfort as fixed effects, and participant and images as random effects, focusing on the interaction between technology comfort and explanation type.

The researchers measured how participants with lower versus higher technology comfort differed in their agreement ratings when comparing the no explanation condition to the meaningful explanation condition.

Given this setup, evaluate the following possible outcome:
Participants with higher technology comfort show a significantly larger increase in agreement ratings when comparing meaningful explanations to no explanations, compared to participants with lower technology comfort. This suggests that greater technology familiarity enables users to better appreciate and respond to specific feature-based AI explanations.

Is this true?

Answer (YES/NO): YES